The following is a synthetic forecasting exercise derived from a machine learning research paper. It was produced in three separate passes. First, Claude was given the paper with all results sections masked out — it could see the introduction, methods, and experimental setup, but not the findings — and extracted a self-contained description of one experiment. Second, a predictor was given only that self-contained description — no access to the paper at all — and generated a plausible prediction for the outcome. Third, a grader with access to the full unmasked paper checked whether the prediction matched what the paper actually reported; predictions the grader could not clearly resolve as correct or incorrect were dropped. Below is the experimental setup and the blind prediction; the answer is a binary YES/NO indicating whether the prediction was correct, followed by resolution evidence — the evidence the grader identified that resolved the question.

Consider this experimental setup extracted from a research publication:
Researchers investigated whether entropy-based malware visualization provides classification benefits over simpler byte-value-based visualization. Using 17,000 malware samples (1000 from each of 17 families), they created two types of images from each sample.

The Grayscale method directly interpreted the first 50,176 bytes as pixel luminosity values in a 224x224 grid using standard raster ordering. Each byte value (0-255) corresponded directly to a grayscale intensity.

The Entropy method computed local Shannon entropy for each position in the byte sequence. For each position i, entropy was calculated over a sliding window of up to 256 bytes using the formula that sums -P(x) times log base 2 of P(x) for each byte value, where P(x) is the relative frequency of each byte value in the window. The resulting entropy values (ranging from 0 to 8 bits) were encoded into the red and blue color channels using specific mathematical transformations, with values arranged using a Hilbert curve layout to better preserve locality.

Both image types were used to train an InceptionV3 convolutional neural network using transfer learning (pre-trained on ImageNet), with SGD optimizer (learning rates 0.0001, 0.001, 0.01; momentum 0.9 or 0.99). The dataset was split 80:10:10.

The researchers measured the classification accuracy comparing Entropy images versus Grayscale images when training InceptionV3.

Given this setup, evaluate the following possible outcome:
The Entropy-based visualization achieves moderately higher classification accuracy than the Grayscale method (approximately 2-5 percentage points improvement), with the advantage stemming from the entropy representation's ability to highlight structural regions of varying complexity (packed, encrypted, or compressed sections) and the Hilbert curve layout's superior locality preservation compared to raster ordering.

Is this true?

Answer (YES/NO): NO